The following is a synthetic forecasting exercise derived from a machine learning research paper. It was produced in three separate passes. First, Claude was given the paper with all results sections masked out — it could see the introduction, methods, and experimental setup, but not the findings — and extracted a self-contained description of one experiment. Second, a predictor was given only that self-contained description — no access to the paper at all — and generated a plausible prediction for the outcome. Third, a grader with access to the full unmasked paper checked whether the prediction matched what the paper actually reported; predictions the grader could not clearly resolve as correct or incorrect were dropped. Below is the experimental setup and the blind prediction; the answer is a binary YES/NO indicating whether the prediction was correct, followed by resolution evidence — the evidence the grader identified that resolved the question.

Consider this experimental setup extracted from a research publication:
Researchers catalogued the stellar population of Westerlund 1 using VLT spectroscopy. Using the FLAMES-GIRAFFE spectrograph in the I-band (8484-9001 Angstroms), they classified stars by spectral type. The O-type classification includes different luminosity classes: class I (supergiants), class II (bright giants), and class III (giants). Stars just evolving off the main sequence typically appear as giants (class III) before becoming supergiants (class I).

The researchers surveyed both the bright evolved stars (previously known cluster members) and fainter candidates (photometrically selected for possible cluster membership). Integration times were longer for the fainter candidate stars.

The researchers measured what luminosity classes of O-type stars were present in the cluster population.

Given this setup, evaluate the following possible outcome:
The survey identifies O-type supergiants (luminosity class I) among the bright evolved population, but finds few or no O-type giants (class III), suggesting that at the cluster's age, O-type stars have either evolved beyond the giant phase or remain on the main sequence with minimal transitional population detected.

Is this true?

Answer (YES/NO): NO